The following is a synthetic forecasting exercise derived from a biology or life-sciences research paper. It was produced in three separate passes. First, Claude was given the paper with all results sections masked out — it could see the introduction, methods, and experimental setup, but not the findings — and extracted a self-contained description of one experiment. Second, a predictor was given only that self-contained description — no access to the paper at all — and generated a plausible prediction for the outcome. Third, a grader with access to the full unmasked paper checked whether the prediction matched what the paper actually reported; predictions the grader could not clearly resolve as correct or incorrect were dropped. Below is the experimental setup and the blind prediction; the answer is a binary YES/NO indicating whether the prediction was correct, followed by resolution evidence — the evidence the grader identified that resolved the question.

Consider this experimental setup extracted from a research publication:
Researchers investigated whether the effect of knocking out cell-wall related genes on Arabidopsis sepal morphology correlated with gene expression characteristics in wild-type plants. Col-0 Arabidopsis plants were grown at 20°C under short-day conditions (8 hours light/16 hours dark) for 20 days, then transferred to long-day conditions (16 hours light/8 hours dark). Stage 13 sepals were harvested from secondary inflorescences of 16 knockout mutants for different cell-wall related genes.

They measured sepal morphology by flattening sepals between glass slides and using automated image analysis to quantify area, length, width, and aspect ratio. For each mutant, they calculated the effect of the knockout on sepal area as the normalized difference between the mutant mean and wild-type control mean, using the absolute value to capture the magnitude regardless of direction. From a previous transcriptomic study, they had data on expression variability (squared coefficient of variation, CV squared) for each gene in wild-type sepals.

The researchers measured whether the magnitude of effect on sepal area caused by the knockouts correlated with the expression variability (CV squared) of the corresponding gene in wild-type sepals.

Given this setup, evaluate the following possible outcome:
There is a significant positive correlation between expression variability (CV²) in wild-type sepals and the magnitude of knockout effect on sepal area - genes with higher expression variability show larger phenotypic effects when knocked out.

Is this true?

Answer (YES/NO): NO